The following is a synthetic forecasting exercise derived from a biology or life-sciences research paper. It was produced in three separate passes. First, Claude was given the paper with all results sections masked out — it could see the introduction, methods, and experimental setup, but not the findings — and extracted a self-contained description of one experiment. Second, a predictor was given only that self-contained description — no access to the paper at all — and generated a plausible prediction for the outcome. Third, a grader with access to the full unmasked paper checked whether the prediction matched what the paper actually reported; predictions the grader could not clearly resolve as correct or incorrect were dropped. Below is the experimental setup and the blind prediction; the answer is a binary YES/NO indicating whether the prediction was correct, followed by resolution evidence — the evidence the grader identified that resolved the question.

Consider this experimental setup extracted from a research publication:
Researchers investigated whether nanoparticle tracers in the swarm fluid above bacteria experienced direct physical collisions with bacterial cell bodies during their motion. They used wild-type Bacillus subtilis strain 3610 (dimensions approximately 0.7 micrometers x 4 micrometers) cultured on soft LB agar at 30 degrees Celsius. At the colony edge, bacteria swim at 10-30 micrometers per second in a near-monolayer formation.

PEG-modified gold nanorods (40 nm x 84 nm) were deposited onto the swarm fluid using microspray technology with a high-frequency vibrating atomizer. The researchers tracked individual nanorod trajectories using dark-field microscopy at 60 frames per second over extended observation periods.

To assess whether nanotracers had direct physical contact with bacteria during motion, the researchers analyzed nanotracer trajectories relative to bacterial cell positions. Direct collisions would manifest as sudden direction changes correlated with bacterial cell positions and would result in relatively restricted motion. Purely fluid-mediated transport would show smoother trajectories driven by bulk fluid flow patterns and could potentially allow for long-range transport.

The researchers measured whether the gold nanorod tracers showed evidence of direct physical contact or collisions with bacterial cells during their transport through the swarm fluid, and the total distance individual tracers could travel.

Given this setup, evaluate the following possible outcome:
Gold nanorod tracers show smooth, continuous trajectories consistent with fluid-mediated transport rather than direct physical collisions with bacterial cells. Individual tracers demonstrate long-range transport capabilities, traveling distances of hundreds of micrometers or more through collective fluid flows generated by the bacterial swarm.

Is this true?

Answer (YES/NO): YES